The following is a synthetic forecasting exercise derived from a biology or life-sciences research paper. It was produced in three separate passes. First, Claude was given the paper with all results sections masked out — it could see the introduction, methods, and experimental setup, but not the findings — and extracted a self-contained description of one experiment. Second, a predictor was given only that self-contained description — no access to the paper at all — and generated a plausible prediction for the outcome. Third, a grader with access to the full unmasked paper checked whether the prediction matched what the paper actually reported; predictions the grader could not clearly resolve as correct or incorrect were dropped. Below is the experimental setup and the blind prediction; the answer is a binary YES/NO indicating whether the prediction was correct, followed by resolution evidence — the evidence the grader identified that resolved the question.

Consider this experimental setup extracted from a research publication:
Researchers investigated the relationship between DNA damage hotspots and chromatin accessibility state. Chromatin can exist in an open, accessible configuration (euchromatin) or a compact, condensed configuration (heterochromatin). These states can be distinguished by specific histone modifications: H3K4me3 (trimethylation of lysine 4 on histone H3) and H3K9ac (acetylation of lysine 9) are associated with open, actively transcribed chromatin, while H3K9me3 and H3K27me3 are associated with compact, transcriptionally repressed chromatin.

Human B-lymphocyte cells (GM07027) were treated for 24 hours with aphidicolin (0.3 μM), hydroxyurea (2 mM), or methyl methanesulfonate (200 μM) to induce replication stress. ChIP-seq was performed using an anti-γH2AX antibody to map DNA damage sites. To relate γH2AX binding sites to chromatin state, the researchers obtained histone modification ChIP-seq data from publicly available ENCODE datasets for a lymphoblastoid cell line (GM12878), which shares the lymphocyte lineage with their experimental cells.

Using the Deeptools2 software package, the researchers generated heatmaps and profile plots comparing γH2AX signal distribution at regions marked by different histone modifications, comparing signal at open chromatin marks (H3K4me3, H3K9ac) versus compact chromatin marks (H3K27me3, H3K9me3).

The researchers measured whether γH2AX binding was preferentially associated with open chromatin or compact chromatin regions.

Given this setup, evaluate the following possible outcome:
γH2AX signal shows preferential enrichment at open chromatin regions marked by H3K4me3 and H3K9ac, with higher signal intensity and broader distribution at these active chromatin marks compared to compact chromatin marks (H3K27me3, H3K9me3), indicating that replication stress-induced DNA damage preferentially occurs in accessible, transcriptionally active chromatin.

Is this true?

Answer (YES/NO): NO